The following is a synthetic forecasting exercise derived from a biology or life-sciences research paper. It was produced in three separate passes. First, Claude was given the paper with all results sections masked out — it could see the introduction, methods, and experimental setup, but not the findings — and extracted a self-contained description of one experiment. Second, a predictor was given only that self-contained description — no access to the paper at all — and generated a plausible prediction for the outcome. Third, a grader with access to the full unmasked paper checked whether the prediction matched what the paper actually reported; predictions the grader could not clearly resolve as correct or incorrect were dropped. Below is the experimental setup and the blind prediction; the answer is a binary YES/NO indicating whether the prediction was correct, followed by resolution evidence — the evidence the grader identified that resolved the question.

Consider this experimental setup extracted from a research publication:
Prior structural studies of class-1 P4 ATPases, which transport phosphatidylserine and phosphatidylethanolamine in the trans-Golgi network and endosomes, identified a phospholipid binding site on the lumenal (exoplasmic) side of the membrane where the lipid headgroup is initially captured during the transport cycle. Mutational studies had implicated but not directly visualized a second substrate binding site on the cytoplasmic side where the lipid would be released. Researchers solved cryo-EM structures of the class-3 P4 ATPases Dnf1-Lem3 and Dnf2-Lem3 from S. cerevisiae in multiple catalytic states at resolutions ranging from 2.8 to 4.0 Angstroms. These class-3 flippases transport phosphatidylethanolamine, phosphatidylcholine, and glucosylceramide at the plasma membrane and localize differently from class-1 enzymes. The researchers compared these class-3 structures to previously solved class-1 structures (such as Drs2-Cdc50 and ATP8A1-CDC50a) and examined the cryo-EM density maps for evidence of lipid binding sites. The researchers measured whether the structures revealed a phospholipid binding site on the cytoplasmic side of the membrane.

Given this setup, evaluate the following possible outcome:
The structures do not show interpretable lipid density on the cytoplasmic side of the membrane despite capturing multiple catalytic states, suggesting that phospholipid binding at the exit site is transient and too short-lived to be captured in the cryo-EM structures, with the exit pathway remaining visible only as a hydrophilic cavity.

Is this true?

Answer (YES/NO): NO